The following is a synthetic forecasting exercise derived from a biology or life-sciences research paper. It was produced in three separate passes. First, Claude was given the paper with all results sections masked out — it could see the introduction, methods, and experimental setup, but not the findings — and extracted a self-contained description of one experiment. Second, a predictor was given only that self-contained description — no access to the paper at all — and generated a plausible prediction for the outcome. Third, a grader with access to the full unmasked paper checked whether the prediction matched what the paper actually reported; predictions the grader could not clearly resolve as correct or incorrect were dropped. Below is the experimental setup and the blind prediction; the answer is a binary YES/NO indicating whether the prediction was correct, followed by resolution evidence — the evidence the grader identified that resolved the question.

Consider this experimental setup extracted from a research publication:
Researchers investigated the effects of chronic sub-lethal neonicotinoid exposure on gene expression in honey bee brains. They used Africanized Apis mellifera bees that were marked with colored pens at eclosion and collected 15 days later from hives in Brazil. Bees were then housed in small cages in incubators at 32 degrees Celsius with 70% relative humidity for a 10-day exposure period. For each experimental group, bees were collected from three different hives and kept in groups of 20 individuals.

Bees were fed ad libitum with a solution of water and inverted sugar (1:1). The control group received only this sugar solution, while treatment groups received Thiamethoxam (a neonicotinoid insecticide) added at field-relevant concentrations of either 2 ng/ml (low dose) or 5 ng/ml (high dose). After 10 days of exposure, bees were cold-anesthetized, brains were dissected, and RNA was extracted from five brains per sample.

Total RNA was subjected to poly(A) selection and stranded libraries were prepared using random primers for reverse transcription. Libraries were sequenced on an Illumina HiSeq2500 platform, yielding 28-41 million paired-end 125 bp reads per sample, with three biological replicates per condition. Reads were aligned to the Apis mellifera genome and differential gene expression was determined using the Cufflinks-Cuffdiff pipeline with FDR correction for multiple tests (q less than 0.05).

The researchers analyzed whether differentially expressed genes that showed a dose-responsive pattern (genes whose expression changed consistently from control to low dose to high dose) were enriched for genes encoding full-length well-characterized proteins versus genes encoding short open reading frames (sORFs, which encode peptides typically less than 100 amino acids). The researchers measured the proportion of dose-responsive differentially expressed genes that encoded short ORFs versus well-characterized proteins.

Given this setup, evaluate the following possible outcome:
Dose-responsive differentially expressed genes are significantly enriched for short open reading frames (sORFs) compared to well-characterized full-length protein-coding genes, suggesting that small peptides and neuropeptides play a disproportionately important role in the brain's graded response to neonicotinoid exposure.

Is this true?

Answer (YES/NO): NO